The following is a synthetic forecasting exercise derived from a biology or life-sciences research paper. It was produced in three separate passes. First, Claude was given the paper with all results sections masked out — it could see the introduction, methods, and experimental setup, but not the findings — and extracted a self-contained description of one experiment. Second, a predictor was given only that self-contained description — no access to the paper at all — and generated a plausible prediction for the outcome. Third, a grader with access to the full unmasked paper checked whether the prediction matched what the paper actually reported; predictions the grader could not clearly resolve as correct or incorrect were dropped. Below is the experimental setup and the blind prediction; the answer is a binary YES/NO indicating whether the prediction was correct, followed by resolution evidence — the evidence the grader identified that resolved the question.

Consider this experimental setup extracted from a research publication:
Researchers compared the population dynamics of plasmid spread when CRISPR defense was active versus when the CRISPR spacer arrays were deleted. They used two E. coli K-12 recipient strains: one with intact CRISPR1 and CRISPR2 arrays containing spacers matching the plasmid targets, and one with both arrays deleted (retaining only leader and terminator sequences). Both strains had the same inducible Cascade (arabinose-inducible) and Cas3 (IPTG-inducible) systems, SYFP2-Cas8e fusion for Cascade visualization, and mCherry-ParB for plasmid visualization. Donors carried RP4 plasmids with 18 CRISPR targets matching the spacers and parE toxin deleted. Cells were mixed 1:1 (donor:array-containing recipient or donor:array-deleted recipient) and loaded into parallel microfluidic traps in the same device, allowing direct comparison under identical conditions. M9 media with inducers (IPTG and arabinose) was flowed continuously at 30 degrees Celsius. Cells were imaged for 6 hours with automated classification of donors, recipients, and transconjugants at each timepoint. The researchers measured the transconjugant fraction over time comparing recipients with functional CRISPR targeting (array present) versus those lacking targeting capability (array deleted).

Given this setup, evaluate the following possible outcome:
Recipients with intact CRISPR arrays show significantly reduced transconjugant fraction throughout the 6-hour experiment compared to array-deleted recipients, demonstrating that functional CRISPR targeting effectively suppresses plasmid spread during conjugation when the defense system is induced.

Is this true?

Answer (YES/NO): YES